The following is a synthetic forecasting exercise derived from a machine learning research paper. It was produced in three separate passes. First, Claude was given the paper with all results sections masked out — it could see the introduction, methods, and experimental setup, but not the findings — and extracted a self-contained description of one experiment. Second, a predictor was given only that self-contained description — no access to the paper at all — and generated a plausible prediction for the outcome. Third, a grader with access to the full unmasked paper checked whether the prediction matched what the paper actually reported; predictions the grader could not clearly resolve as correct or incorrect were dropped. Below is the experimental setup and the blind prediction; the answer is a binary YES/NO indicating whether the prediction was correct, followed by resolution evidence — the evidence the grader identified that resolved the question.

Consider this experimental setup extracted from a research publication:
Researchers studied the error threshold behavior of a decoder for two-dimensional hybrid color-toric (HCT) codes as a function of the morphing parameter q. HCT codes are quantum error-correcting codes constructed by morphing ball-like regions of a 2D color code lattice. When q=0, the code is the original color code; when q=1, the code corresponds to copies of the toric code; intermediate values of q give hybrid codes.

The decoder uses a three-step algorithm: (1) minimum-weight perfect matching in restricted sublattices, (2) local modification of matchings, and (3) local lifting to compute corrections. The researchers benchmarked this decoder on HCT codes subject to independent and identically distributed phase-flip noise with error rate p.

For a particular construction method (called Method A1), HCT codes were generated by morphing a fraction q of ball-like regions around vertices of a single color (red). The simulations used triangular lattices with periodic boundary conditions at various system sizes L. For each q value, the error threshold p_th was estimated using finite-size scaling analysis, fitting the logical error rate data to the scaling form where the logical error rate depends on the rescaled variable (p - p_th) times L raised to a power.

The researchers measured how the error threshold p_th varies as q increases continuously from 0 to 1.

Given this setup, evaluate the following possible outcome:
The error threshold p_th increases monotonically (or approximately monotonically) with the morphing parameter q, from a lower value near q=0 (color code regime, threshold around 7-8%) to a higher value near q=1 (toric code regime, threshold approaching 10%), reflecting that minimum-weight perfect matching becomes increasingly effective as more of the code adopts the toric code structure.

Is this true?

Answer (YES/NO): YES